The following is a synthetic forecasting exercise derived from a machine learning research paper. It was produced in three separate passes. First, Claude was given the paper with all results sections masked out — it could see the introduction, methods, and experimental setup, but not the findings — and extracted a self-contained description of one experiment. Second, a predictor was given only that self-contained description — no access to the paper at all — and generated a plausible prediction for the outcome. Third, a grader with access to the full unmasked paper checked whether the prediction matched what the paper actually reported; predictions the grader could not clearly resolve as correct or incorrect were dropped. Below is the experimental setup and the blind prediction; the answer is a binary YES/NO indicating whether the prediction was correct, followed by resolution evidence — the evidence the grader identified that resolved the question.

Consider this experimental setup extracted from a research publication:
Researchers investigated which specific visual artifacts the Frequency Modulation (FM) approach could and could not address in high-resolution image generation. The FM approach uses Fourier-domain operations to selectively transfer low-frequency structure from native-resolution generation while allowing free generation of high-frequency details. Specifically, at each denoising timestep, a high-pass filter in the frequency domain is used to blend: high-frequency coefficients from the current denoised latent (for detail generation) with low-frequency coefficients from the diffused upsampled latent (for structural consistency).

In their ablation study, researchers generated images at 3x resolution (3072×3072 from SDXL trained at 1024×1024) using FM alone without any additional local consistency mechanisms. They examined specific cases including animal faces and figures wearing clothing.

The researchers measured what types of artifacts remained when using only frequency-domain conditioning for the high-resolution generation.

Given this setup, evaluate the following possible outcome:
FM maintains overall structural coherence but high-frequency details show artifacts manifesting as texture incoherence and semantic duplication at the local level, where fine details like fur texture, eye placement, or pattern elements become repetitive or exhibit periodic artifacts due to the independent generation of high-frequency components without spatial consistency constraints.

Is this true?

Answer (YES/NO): NO